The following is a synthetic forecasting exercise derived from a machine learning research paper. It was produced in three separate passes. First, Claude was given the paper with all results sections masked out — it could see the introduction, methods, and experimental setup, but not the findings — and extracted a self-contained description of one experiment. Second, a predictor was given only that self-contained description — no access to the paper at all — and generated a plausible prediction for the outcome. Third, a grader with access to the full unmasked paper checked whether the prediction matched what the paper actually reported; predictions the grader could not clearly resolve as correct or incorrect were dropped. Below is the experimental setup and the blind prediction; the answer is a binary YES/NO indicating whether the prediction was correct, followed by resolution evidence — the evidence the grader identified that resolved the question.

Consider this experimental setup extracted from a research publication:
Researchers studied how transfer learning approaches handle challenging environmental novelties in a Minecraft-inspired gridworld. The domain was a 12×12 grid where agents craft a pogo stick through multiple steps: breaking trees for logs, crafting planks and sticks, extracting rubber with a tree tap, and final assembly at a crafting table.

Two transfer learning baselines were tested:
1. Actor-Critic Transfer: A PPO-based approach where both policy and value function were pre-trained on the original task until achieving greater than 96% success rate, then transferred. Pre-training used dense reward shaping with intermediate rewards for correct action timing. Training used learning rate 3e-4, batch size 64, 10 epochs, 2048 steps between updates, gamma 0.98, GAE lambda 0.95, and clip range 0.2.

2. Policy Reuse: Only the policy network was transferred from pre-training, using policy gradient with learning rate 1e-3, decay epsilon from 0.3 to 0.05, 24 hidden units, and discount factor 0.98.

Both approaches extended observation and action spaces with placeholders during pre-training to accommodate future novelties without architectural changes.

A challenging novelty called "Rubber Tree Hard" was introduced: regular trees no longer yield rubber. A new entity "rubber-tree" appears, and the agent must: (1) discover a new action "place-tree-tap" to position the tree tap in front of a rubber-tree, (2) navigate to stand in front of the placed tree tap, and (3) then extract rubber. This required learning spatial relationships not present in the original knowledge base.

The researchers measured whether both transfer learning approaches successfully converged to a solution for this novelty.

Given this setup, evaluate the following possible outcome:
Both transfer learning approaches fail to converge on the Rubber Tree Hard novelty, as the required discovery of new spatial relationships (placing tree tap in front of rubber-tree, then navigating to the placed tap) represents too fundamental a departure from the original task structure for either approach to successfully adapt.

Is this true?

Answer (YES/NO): YES